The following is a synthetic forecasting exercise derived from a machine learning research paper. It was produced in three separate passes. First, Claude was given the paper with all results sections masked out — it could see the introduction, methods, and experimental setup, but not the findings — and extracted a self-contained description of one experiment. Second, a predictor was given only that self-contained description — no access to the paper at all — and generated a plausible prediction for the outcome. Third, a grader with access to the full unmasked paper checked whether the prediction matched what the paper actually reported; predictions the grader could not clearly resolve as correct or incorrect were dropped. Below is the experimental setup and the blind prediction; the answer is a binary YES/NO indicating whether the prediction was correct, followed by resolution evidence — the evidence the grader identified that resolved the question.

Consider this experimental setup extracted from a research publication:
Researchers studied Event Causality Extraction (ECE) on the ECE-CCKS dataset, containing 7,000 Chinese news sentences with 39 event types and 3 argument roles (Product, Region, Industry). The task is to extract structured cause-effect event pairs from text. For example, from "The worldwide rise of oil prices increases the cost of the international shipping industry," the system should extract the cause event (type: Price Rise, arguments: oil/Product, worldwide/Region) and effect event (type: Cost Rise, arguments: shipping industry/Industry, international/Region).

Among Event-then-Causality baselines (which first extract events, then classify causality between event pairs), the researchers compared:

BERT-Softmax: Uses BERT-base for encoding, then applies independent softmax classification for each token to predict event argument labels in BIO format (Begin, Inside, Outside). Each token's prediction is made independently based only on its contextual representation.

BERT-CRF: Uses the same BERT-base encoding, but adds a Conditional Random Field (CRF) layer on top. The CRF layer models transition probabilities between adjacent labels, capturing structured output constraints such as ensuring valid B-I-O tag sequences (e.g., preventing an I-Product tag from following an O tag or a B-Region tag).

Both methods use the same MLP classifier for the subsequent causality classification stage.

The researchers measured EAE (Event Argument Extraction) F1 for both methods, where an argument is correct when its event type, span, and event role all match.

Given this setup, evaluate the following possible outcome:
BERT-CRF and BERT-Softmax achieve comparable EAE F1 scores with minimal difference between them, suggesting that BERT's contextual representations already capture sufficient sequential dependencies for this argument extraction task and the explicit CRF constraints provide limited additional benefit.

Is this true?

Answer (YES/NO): NO